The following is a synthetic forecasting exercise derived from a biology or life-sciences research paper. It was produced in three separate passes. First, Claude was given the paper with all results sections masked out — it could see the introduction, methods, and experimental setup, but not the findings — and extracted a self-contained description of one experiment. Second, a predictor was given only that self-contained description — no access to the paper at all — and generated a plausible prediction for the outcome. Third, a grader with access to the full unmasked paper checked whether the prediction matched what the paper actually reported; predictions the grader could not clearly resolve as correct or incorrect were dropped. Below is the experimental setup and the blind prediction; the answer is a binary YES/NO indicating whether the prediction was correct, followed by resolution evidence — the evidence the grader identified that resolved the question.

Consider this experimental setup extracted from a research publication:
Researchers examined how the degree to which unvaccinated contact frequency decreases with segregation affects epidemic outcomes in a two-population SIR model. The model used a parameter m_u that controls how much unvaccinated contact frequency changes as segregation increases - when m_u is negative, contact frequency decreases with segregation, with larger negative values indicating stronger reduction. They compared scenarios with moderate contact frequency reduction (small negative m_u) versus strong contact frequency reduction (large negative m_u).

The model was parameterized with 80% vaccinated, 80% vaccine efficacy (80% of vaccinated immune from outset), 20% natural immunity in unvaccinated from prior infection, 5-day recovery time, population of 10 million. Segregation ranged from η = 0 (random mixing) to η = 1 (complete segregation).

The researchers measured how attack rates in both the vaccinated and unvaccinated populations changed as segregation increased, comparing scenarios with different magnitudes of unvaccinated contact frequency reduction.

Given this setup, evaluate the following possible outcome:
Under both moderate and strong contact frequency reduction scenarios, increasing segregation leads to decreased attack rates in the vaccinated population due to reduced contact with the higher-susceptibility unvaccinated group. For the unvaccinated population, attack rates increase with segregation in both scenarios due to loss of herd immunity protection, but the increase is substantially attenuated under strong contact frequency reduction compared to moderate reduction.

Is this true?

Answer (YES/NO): NO